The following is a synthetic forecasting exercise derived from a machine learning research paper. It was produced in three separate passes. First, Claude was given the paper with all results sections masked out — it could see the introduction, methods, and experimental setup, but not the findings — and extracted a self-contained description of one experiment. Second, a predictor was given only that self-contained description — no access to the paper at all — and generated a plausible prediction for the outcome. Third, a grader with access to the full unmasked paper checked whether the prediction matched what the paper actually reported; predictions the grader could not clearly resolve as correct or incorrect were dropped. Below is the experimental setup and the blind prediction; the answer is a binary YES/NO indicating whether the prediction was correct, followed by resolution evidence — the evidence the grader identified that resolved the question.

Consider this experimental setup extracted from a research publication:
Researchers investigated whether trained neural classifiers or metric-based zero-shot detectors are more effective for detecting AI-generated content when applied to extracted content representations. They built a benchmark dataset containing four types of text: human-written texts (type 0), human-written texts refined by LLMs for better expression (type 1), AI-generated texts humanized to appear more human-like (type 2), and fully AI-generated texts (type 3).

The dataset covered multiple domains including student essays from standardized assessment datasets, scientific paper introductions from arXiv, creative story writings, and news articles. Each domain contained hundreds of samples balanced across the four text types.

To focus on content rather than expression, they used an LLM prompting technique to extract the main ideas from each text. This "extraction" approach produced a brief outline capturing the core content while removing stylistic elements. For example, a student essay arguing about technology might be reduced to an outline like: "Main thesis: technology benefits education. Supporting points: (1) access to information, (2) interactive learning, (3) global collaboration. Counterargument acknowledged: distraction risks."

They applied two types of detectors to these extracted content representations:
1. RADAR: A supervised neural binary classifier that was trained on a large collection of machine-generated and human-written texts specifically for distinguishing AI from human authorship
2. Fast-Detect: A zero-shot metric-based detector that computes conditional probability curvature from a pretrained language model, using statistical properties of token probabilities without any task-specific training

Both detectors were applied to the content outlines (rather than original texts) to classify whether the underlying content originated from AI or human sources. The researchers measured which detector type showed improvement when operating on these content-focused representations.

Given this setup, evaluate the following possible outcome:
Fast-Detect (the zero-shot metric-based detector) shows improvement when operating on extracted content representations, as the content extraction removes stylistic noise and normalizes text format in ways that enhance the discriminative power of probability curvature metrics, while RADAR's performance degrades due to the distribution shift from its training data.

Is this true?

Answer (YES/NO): YES